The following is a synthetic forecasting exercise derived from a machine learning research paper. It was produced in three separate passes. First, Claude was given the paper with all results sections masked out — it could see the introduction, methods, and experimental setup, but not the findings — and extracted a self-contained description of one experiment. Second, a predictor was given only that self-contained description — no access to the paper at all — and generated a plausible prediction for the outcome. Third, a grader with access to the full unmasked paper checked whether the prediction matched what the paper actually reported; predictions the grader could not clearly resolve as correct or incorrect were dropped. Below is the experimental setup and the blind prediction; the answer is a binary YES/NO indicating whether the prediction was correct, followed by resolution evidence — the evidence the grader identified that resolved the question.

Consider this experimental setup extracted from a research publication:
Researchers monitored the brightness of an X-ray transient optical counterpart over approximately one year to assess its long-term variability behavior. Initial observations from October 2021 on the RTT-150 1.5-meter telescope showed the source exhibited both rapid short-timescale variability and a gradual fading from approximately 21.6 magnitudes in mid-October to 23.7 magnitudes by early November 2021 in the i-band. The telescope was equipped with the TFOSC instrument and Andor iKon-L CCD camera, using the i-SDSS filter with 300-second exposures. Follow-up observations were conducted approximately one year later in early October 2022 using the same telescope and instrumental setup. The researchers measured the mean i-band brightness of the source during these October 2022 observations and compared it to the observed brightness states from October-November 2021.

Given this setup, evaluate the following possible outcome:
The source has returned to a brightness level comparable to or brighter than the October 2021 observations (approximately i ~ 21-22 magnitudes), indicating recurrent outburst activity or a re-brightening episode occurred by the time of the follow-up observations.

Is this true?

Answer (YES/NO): YES